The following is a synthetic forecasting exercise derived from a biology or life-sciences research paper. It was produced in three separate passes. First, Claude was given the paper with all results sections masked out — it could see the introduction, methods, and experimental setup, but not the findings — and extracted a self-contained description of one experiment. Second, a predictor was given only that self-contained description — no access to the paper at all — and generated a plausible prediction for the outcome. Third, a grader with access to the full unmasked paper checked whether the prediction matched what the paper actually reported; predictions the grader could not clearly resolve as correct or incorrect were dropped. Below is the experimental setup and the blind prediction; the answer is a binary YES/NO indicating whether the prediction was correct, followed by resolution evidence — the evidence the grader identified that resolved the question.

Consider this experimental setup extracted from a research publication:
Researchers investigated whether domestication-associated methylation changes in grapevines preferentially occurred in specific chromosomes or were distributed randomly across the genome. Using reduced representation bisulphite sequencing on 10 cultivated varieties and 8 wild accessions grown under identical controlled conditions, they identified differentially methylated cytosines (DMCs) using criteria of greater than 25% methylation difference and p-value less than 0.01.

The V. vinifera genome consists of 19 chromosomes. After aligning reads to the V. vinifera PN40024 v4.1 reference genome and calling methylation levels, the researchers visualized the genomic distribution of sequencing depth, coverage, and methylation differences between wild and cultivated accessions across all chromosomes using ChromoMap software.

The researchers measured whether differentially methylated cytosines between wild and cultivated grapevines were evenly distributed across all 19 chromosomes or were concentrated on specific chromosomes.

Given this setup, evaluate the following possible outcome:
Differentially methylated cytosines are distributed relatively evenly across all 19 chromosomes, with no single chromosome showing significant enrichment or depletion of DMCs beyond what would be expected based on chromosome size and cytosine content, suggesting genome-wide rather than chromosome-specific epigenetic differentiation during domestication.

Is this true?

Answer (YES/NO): YES